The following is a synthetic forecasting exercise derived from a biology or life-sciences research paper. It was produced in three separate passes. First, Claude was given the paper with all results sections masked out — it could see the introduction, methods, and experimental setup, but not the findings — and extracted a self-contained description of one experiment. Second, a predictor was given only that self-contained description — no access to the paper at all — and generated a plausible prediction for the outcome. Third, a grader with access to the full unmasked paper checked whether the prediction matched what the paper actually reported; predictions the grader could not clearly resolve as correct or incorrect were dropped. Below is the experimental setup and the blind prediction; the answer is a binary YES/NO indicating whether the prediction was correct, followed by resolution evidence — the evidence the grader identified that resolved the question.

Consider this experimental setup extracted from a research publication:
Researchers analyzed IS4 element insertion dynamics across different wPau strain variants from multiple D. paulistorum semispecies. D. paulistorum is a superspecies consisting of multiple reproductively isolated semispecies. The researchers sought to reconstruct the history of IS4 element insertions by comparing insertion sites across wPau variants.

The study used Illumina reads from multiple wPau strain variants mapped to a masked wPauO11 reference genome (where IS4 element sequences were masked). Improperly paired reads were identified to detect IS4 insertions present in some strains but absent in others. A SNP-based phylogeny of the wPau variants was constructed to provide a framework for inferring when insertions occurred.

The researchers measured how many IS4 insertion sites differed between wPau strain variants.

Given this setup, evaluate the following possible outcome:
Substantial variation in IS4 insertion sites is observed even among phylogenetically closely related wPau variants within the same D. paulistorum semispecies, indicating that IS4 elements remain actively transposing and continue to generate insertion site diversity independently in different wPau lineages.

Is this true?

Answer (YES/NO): YES